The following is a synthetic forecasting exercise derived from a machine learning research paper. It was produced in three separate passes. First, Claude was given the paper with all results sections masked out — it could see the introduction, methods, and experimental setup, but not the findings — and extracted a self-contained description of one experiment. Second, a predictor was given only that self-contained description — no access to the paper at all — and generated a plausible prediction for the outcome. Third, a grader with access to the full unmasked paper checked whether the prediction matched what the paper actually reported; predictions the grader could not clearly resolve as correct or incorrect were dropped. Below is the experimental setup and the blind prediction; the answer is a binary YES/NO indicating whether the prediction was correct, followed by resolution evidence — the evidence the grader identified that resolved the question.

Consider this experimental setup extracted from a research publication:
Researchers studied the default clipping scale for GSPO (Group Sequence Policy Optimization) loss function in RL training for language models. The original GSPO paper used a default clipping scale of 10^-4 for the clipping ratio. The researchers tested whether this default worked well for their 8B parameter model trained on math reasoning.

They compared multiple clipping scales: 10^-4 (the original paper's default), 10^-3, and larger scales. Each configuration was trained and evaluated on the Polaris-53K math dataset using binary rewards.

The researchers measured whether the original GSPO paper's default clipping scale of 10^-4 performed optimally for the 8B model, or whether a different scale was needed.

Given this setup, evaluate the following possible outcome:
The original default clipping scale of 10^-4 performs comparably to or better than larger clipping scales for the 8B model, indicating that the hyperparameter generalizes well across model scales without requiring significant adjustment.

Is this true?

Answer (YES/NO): NO